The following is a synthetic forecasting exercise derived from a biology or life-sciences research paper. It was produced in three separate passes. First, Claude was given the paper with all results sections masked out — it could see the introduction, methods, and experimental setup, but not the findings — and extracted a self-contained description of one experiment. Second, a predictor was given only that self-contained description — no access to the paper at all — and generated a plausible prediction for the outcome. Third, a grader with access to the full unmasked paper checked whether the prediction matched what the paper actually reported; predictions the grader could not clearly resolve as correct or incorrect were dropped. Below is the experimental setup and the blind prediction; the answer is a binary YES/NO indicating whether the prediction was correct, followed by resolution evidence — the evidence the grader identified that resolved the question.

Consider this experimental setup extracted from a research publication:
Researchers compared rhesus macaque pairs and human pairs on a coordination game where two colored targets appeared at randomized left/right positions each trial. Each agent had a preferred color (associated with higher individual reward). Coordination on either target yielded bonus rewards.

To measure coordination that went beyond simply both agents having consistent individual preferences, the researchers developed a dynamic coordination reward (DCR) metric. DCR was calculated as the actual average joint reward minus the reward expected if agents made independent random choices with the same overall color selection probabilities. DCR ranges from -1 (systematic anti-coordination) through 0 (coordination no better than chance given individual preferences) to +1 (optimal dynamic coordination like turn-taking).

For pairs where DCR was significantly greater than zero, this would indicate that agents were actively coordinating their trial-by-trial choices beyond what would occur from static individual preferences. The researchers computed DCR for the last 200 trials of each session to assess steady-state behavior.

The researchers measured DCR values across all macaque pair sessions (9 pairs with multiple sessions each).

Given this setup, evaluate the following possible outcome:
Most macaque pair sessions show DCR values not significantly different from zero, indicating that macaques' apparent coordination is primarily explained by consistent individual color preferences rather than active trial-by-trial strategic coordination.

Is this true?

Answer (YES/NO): YES